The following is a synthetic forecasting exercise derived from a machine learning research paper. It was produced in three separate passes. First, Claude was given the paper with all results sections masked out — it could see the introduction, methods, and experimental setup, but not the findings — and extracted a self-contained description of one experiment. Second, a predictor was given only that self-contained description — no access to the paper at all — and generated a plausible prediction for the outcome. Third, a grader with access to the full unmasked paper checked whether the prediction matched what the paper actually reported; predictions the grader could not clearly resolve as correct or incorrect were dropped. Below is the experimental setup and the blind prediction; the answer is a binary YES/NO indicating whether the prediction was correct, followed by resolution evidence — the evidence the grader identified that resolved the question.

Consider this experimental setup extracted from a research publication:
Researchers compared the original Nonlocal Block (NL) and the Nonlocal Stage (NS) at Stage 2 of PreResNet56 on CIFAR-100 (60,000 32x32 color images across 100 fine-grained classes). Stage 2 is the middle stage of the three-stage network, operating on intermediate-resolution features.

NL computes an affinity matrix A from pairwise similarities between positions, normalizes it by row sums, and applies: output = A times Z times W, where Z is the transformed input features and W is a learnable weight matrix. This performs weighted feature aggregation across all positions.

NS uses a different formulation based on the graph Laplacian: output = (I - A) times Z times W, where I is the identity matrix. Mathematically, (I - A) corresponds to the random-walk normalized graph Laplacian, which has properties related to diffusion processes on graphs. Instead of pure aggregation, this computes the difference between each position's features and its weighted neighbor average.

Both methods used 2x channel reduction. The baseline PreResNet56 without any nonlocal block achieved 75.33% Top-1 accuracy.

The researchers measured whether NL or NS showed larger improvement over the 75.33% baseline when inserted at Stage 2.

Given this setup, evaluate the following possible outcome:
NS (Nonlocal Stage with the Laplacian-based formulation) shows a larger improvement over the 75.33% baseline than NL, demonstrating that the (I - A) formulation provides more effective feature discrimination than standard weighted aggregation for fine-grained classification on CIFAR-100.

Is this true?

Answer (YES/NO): YES